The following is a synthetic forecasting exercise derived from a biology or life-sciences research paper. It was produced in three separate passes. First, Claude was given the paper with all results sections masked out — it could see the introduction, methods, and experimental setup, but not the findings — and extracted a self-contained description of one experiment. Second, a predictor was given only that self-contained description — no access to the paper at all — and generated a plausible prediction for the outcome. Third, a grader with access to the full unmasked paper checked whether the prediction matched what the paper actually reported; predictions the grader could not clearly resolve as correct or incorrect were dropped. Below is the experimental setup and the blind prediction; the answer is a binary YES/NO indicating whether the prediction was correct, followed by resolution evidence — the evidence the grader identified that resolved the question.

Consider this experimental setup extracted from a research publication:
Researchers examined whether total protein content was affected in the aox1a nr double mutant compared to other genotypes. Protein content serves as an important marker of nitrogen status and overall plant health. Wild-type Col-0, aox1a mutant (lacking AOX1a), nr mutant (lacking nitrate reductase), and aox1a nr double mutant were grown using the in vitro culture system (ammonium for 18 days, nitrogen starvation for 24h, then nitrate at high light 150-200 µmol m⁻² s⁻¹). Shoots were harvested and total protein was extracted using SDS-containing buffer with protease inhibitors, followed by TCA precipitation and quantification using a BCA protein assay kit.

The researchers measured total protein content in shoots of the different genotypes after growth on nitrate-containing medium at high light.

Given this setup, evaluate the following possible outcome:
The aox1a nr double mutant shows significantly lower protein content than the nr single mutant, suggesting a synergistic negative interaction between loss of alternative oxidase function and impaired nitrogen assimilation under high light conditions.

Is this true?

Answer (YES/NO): NO